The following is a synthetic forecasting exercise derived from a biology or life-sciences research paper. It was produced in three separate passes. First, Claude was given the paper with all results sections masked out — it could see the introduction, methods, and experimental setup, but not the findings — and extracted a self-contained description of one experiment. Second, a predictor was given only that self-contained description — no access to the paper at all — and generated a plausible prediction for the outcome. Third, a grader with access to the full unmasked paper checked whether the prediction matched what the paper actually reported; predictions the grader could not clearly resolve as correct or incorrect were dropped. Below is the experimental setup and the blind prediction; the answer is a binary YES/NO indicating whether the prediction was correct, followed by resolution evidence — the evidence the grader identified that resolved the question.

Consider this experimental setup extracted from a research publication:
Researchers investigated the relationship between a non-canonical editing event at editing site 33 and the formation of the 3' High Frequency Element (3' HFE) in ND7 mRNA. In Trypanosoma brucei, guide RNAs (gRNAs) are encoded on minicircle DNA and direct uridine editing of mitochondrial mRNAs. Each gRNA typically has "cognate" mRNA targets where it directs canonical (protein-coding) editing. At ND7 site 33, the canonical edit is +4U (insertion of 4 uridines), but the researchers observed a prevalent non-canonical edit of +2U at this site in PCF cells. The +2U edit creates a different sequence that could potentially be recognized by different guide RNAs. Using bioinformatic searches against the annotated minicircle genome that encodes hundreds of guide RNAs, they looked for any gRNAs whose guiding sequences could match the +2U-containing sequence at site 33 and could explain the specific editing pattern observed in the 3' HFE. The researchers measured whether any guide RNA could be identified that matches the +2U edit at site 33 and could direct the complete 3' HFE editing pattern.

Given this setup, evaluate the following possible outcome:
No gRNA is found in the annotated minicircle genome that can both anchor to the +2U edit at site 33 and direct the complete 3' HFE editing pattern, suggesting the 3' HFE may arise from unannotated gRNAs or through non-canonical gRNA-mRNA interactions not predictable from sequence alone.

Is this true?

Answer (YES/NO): NO